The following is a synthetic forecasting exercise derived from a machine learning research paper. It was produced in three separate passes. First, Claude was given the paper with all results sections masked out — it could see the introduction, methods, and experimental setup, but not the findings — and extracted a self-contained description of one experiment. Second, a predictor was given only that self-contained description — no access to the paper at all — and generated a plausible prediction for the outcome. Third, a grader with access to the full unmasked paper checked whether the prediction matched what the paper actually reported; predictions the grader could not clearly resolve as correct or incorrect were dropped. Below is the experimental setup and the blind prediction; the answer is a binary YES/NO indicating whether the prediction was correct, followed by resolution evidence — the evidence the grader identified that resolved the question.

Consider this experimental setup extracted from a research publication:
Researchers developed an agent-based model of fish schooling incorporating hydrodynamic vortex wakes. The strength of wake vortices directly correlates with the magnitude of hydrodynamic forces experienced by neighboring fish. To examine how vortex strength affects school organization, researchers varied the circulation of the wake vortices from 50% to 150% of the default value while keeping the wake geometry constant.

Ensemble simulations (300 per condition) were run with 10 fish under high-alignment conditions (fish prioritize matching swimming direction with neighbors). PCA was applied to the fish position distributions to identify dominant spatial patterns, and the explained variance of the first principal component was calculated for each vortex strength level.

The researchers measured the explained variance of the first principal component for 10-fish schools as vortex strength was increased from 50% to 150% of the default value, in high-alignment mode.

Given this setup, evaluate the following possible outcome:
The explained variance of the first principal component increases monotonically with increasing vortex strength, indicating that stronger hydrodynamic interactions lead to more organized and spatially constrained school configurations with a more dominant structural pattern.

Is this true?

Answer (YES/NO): NO